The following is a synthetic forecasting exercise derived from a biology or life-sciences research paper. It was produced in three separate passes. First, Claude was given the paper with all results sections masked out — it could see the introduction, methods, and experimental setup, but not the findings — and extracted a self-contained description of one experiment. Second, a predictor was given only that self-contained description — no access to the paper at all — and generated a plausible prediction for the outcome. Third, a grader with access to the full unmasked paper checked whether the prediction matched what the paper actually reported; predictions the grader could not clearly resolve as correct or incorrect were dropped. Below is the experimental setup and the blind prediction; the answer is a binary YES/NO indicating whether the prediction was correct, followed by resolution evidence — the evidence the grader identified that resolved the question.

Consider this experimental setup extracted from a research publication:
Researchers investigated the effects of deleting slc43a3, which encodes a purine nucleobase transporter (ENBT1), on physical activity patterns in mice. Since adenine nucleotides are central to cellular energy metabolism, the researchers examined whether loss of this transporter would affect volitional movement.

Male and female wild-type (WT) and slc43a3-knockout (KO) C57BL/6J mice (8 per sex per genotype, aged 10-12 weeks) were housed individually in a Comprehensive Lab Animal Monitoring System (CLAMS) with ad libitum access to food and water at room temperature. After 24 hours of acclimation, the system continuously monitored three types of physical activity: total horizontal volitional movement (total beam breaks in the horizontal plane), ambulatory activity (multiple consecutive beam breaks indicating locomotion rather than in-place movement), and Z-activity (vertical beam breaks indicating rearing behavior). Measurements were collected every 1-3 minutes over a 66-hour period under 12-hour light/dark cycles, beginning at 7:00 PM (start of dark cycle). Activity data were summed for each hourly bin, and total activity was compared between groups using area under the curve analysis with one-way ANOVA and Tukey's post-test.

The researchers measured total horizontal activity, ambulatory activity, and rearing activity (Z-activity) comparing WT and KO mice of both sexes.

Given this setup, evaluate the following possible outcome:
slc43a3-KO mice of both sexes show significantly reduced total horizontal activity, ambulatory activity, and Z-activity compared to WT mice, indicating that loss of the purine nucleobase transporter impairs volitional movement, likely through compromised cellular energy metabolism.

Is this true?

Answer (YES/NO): NO